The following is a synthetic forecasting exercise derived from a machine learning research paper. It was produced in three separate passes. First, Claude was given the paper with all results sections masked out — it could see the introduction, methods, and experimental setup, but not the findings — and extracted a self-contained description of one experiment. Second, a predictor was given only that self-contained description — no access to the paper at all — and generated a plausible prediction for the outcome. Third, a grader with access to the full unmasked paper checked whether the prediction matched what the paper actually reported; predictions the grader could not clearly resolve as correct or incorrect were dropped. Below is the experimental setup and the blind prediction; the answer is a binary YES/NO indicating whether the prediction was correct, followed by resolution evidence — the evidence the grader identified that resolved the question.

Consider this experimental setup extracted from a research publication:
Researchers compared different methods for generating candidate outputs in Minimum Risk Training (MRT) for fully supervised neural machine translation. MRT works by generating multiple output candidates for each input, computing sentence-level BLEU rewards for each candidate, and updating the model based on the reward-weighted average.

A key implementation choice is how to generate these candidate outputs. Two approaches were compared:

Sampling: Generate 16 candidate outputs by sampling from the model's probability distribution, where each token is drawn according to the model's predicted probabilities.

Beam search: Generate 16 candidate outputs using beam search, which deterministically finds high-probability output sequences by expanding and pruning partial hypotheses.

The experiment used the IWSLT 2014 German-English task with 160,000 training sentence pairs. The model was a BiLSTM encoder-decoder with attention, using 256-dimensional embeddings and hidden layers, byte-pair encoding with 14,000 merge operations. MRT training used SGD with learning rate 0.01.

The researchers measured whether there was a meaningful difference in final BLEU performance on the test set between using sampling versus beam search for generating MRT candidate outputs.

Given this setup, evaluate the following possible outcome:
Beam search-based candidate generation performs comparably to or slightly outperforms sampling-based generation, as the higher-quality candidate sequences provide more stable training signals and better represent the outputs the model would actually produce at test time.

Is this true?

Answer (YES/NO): YES